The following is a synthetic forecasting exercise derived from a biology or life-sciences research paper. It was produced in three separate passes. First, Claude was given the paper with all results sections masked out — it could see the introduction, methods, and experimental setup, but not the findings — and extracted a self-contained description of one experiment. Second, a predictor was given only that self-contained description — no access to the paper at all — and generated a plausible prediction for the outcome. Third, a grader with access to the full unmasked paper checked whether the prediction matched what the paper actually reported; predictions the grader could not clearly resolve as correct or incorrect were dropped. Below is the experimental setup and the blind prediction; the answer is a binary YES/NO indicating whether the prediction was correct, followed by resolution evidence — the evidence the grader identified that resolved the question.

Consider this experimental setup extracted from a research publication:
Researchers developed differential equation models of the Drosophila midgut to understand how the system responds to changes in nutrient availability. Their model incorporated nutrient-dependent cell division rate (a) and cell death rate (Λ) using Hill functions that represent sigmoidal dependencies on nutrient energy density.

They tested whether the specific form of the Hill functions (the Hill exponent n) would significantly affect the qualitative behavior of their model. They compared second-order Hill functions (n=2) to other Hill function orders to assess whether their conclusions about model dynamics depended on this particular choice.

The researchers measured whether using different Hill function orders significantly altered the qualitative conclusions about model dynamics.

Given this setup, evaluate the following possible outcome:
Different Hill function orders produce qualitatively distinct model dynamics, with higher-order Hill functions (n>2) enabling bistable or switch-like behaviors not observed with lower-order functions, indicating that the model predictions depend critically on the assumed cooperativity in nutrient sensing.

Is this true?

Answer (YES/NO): NO